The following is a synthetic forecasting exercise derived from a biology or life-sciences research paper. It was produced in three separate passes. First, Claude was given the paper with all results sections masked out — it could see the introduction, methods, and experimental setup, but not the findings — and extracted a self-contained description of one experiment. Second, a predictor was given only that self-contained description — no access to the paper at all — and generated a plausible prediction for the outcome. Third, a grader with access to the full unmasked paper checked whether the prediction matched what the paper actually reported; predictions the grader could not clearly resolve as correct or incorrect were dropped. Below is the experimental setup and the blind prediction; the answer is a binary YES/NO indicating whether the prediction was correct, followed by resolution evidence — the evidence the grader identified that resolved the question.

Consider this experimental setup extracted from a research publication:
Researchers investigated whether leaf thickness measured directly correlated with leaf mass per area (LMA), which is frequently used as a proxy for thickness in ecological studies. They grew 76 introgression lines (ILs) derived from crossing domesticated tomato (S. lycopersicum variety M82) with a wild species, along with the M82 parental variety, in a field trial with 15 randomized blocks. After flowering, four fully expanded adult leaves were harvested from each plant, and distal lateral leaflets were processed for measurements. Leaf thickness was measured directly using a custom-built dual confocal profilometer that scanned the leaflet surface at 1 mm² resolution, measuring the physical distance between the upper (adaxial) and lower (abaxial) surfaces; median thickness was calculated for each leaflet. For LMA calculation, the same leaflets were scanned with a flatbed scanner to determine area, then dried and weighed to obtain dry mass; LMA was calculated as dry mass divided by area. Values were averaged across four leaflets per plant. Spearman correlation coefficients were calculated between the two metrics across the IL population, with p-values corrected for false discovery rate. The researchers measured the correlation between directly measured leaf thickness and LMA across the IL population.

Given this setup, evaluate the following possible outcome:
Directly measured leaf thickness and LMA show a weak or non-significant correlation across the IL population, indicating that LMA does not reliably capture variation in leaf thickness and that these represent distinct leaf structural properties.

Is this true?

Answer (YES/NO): NO